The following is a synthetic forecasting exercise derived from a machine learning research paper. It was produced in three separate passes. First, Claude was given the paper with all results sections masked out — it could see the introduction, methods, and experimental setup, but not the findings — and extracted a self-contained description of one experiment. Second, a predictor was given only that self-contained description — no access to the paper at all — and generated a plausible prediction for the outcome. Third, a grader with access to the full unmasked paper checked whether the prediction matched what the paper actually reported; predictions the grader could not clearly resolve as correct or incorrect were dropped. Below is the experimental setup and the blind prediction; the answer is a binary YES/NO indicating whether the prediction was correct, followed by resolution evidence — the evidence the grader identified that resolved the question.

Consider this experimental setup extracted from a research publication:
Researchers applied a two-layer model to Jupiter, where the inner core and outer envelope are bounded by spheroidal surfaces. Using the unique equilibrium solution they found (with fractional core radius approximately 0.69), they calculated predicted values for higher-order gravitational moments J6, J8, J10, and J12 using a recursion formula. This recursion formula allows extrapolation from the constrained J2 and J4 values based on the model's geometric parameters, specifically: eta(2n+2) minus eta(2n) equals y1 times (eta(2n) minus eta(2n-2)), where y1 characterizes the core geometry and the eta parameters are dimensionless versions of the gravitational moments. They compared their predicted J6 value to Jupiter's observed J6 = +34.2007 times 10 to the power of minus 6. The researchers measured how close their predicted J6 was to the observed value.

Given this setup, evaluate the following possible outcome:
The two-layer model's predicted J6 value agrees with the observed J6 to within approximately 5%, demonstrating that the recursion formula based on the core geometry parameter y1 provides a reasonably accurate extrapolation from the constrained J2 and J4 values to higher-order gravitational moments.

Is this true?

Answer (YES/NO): YES